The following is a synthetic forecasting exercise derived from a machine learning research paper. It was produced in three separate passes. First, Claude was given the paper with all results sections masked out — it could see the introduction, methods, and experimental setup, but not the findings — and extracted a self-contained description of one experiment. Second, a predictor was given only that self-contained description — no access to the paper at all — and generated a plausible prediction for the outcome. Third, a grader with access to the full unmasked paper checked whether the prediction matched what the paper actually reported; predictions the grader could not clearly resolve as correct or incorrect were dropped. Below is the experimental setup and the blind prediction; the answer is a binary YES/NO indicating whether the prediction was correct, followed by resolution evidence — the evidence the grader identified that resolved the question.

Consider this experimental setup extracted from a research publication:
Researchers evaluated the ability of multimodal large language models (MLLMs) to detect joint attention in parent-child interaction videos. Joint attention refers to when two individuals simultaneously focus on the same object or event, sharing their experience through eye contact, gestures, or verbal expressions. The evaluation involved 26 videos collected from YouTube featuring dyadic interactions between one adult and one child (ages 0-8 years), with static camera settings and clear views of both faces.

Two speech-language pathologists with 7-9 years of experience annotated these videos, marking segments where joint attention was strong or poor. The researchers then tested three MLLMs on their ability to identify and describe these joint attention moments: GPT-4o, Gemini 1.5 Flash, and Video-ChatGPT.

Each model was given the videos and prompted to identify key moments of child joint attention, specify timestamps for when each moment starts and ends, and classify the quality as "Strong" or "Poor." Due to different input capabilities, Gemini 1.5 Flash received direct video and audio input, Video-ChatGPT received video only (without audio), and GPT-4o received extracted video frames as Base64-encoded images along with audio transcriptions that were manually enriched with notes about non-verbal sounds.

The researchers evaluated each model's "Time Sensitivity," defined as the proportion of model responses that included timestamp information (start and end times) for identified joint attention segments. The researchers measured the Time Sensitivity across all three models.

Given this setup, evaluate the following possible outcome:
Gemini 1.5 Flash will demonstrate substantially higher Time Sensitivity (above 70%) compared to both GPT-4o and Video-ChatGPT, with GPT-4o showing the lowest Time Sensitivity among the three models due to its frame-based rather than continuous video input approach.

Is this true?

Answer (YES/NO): NO